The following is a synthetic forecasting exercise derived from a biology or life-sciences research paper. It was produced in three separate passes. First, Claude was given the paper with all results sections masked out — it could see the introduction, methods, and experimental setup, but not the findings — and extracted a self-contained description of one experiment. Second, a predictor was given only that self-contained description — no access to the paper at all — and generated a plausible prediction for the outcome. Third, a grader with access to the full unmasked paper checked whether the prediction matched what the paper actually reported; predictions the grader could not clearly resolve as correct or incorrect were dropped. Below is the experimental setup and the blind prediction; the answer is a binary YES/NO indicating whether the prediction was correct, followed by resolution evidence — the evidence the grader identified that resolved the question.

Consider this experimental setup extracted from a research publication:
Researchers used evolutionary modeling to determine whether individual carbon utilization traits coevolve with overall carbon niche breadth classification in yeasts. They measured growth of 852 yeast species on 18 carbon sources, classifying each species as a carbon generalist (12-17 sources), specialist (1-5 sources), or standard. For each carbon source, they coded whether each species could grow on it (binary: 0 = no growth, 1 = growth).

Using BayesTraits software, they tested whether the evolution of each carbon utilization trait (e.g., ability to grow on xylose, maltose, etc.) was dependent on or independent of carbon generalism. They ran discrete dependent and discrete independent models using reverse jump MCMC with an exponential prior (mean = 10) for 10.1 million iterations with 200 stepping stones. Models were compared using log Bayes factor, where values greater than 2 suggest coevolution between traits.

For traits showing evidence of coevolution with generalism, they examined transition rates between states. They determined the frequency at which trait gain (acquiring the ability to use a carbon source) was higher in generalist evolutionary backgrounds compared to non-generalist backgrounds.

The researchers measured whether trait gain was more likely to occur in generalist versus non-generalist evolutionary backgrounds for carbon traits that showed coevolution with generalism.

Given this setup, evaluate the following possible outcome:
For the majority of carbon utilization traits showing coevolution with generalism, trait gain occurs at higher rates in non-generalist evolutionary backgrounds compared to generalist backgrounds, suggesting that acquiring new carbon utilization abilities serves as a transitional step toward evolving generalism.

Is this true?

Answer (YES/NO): NO